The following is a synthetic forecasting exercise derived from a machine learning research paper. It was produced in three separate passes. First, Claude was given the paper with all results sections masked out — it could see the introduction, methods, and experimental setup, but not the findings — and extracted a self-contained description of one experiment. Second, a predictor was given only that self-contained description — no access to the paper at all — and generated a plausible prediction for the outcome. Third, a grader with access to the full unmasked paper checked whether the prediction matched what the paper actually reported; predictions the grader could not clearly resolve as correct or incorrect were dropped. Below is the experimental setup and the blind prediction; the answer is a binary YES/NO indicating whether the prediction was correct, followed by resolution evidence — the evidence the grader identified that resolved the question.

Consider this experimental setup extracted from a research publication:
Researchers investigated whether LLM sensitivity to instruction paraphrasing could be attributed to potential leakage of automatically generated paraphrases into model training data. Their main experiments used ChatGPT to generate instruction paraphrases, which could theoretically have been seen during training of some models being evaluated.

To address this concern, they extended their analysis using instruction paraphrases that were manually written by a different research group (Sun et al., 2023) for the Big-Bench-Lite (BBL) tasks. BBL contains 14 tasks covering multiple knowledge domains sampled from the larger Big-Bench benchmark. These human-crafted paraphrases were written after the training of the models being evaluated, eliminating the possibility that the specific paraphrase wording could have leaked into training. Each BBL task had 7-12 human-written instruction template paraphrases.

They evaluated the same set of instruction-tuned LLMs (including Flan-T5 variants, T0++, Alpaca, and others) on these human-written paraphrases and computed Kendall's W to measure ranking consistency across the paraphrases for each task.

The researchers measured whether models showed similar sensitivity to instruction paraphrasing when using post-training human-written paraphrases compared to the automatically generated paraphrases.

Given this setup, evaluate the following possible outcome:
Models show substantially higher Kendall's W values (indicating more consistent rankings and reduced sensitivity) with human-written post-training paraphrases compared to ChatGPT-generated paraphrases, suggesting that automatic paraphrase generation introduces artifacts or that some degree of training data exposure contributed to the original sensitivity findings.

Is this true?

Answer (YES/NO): NO